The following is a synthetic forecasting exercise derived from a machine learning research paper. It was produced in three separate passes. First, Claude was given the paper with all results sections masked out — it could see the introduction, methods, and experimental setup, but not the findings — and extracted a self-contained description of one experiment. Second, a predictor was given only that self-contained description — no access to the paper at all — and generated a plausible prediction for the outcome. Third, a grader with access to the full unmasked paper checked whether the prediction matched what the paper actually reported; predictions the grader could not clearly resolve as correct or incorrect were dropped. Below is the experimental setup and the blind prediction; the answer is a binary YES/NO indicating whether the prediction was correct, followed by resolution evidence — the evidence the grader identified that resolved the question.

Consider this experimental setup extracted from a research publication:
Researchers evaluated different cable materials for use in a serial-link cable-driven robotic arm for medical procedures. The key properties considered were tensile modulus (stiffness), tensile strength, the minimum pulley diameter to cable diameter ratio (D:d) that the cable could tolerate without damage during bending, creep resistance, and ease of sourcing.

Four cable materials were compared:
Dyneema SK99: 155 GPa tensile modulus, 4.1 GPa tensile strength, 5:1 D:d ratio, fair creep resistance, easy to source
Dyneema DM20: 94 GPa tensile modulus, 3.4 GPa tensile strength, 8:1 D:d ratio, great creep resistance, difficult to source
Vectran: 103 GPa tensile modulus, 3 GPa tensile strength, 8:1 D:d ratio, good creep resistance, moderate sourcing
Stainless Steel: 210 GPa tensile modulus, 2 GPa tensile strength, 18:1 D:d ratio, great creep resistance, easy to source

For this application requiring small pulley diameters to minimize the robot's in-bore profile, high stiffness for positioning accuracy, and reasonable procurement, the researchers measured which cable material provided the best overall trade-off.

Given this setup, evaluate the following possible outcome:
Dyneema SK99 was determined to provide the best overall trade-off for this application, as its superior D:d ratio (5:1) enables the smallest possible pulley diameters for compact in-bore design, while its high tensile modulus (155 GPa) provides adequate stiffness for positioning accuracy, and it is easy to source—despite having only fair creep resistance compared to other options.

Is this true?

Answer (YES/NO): YES